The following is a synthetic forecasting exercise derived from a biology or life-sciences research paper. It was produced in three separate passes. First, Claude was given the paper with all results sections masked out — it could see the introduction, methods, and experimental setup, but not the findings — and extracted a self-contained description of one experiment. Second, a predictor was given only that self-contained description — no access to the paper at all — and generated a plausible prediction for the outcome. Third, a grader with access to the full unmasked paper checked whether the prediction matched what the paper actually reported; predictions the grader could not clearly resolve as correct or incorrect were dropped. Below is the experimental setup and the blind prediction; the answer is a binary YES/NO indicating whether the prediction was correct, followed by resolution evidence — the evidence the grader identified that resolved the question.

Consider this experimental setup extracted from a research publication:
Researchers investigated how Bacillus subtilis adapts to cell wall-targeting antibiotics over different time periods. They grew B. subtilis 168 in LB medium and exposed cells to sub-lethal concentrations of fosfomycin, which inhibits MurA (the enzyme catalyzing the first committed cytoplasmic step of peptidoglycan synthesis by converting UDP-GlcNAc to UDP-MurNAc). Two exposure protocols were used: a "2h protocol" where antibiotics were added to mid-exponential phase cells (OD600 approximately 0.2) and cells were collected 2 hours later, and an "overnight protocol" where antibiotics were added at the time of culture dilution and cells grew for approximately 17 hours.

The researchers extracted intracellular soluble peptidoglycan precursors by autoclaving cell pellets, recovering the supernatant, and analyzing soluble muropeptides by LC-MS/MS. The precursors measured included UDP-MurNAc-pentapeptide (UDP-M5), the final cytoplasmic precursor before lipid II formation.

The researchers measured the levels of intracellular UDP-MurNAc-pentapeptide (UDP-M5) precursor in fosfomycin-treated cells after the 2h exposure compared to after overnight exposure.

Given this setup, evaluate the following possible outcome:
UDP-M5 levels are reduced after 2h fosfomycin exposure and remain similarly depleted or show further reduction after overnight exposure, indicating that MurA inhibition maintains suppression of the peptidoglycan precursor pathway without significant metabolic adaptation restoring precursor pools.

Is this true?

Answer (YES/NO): NO